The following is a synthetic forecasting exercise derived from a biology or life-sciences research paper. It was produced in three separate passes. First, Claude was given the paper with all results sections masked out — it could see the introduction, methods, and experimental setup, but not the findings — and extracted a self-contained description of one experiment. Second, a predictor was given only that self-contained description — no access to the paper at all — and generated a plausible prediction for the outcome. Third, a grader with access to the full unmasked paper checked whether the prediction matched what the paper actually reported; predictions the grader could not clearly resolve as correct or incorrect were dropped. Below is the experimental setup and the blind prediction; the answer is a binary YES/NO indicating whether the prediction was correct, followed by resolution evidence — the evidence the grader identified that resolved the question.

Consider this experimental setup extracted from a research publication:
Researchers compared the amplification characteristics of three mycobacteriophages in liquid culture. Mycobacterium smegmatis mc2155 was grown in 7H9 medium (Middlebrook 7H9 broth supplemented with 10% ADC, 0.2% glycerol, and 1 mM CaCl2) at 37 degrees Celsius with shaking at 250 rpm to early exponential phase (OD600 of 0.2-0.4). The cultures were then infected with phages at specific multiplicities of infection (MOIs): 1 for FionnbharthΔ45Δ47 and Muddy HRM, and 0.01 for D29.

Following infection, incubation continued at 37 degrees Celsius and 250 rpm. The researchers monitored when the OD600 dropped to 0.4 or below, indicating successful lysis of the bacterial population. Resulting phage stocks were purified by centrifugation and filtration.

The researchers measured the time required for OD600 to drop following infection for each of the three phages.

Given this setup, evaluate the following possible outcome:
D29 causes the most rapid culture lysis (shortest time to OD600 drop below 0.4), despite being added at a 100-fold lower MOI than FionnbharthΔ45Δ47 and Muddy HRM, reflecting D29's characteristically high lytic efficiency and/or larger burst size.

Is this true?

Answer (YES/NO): YES